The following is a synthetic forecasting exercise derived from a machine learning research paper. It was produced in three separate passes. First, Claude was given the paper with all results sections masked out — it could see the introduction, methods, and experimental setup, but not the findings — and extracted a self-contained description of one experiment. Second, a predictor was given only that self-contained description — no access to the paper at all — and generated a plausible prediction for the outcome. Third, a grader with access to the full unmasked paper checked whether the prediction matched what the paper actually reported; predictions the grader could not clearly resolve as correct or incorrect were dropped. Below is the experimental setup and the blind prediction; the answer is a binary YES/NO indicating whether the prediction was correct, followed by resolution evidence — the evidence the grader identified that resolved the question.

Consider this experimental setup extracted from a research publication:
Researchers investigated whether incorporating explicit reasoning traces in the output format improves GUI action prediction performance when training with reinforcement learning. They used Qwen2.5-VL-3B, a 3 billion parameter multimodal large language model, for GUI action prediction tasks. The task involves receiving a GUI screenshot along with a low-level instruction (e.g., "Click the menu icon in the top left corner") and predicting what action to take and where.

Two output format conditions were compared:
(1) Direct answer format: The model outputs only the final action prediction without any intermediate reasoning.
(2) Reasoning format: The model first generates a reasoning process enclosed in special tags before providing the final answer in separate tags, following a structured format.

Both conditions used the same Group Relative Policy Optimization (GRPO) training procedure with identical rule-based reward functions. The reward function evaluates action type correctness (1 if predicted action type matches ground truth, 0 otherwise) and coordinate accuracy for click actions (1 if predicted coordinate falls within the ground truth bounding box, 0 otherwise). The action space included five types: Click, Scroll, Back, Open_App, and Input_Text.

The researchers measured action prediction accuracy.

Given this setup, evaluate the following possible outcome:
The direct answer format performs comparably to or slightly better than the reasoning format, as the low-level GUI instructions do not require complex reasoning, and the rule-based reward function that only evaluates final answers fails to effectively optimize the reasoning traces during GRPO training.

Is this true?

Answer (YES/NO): NO